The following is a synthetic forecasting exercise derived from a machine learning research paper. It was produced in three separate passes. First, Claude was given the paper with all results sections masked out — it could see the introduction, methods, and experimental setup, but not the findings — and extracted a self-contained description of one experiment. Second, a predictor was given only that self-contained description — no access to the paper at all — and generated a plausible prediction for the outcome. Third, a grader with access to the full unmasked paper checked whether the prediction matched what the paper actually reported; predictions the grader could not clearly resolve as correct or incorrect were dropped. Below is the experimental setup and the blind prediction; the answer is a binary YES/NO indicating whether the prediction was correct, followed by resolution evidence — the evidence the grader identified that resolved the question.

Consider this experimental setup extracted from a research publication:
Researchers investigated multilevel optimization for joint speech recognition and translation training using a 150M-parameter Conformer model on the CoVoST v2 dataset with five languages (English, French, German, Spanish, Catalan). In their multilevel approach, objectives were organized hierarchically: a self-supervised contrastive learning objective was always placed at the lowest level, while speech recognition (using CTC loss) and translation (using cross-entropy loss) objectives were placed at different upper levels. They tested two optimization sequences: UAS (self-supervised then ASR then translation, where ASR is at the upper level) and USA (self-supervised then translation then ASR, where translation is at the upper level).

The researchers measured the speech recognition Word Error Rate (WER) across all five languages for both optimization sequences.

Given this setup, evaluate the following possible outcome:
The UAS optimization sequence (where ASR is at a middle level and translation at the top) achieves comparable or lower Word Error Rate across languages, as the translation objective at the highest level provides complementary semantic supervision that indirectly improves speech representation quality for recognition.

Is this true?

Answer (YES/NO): NO